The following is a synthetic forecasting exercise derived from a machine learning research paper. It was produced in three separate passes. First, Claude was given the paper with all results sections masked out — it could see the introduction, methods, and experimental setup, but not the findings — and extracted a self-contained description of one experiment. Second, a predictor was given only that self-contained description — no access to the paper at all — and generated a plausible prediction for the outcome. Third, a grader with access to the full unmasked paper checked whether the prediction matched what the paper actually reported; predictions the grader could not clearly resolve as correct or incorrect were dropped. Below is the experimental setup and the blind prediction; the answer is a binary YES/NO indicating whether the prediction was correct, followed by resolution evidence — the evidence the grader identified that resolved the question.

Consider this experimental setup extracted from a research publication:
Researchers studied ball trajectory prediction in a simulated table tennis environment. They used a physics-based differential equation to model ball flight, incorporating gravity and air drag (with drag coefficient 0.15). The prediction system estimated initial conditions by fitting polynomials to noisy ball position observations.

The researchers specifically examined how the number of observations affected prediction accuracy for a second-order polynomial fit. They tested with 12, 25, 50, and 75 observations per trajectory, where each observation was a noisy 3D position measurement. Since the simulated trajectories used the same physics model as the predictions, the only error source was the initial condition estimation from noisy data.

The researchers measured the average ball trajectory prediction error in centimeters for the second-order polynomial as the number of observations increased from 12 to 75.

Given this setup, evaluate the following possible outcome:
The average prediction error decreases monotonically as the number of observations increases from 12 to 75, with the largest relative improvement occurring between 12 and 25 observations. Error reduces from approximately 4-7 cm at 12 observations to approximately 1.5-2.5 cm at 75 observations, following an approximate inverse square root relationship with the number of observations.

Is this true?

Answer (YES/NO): NO